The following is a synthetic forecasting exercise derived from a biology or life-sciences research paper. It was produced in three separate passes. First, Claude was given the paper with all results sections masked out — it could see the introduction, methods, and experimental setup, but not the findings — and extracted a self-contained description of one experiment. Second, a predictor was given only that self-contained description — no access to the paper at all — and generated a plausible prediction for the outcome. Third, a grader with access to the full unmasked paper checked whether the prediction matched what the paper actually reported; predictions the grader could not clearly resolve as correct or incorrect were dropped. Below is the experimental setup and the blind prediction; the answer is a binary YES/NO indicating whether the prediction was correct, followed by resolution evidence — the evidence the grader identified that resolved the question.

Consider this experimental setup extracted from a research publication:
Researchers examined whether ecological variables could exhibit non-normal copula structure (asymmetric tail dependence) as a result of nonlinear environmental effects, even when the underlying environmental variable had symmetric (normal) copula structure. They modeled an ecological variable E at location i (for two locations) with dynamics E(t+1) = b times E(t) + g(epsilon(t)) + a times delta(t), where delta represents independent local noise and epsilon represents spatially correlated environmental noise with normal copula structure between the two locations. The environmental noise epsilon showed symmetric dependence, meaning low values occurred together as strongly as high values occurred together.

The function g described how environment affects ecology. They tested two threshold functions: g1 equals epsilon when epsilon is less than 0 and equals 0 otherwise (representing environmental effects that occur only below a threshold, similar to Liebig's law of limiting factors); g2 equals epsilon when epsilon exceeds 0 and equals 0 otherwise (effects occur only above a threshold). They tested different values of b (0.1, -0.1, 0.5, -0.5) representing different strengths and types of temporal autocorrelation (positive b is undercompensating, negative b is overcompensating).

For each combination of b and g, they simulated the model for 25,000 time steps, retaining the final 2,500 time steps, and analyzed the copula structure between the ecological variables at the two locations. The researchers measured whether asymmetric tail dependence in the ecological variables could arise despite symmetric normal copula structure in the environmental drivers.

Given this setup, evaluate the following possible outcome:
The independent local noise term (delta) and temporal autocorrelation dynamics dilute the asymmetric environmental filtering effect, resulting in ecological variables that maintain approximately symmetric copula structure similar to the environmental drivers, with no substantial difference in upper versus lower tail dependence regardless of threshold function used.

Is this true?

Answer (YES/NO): NO